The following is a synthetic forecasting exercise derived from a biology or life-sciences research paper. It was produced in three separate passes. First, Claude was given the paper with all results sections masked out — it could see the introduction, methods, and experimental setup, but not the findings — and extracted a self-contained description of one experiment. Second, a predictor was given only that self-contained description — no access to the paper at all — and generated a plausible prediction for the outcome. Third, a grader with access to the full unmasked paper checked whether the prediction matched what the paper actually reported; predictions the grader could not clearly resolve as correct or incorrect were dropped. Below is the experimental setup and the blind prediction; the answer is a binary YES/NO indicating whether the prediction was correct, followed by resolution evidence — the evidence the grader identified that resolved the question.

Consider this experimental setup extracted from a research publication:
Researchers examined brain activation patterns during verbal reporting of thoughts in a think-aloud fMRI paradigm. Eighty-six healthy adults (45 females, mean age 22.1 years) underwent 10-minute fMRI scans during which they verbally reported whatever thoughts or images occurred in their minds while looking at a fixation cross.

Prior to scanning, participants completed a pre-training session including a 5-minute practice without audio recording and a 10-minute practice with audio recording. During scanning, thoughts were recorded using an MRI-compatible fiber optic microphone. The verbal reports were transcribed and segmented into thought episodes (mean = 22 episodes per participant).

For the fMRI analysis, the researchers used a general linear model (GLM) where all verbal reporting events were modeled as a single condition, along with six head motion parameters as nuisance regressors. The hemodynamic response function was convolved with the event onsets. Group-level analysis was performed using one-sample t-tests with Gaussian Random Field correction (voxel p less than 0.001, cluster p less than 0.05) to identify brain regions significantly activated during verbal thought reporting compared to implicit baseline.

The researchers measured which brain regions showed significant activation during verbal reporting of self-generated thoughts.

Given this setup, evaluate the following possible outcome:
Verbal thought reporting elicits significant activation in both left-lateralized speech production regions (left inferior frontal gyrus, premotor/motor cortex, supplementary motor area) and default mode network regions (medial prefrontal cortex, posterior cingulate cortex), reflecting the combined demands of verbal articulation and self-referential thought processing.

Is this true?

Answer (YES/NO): NO